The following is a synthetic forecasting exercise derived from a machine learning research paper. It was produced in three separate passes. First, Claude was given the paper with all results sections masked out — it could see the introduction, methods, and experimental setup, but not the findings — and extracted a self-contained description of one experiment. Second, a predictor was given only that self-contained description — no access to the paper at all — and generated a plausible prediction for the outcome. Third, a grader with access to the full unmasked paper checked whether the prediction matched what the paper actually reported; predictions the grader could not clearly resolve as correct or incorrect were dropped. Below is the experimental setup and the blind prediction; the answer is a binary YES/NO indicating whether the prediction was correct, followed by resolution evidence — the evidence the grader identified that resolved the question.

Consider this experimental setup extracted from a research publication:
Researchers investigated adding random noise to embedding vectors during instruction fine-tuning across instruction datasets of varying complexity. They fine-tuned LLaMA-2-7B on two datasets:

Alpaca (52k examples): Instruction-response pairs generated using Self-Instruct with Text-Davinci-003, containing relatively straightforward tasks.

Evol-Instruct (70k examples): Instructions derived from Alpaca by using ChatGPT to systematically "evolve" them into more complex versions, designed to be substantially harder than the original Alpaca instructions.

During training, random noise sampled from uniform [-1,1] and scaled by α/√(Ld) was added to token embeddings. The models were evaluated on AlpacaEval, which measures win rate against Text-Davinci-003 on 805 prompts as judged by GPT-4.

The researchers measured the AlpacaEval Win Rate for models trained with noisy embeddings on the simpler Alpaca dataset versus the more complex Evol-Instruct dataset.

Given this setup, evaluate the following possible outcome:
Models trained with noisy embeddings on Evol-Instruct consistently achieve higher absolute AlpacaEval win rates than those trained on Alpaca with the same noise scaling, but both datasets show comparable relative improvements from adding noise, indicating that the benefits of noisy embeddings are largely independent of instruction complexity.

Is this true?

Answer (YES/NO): NO